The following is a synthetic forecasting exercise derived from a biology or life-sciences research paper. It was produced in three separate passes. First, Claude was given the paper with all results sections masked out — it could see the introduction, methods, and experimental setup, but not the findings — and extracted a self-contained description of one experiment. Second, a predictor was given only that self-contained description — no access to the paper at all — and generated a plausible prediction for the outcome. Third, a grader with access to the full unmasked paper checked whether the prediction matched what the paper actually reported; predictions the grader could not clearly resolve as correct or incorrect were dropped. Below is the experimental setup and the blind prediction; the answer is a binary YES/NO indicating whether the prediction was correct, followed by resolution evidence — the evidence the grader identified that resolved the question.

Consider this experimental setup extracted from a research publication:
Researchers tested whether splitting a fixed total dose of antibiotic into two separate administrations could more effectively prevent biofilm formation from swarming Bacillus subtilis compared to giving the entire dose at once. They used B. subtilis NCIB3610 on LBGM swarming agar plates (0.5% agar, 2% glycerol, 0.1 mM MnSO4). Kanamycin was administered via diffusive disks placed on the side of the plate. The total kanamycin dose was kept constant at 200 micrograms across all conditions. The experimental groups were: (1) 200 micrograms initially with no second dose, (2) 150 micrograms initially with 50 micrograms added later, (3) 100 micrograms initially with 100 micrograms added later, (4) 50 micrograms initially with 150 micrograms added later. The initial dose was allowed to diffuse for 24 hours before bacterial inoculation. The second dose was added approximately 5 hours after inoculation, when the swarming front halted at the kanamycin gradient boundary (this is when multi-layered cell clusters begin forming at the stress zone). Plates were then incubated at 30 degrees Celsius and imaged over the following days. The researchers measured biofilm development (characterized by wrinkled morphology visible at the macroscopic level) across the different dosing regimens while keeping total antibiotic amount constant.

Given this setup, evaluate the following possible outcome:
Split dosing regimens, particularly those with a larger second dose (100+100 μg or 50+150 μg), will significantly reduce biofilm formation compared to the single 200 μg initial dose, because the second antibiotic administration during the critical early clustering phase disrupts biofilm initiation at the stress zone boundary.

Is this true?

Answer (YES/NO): YES